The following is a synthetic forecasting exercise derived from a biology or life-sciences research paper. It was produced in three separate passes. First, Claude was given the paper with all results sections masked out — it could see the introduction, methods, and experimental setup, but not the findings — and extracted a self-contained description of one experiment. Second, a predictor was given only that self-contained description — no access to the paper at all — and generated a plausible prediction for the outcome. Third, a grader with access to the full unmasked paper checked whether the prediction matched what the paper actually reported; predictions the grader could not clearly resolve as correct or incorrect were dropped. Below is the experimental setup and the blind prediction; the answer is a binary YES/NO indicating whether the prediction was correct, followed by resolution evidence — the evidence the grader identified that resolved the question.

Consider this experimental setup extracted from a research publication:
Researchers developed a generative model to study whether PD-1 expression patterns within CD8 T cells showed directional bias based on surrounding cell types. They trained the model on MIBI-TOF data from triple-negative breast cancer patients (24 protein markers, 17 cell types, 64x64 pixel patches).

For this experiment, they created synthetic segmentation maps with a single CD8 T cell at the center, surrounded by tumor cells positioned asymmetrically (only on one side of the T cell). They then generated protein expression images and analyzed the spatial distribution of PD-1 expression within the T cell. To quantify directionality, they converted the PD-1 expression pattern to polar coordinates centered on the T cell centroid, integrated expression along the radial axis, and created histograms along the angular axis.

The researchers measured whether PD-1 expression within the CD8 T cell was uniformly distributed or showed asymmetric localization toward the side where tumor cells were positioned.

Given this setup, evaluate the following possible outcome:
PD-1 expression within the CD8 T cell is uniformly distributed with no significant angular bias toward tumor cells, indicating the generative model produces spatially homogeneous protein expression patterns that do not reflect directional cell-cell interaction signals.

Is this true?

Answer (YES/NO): NO